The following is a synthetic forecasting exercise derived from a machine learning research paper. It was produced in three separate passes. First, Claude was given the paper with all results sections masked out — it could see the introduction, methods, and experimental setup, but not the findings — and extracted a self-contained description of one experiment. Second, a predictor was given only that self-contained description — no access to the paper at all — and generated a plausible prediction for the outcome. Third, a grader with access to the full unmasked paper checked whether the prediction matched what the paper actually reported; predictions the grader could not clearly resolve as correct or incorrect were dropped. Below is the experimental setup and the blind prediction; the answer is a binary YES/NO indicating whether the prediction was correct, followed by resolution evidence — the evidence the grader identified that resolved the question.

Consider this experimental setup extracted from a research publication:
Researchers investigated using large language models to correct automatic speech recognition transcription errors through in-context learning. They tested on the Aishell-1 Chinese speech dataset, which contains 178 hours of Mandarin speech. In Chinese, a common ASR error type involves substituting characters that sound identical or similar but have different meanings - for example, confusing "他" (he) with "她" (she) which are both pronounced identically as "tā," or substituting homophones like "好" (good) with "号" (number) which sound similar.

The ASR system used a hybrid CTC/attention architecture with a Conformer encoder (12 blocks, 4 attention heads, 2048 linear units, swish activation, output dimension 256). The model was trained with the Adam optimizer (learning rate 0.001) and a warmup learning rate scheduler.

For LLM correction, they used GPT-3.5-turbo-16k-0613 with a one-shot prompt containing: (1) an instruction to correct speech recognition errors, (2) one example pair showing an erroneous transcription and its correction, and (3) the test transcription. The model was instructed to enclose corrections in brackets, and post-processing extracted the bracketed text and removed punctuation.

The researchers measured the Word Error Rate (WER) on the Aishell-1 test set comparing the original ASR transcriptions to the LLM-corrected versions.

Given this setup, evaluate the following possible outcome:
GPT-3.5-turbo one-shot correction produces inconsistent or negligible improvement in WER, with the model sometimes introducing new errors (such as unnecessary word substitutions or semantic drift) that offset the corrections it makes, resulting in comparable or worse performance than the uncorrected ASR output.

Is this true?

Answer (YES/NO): YES